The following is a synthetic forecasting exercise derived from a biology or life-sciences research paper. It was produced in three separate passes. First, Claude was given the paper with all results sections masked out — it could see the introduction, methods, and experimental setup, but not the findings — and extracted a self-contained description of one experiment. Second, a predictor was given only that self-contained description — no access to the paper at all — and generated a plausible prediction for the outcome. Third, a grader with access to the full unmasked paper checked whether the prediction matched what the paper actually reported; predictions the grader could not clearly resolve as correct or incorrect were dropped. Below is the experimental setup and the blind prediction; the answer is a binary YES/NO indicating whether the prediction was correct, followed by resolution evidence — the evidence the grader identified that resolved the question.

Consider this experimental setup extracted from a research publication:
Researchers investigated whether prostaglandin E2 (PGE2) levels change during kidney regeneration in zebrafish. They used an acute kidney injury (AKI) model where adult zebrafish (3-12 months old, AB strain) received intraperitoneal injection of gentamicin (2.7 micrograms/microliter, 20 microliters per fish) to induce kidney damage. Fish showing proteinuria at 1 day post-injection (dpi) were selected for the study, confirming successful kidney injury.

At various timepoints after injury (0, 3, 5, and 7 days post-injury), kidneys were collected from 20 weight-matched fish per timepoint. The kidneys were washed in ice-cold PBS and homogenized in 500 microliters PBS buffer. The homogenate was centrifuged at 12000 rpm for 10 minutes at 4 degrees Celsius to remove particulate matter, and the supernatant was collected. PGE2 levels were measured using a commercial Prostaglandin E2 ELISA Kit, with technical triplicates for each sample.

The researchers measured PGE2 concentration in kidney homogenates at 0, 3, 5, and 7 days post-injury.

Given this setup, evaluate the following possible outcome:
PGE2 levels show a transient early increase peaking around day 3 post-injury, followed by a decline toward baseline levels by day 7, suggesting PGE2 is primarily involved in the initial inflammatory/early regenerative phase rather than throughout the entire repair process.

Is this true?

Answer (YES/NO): NO